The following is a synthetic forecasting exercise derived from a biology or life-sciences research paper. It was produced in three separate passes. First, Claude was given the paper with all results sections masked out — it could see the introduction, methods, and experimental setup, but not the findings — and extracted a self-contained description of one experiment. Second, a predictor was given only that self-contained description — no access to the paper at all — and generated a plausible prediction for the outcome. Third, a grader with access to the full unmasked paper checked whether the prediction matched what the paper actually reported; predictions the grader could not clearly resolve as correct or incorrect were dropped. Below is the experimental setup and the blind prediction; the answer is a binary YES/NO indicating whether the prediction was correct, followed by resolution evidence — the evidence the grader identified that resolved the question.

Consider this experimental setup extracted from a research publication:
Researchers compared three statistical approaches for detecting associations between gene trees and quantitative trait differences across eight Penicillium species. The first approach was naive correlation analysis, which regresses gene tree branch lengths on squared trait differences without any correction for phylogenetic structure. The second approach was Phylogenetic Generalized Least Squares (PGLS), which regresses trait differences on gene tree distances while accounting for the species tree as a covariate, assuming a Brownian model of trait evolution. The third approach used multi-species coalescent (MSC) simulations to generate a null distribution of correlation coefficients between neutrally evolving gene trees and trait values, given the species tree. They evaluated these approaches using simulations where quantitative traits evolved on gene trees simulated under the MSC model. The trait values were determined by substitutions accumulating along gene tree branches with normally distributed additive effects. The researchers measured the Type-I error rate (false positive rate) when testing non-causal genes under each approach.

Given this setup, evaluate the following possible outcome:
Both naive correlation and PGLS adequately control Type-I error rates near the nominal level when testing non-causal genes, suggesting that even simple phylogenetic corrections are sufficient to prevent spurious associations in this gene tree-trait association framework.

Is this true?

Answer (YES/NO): NO